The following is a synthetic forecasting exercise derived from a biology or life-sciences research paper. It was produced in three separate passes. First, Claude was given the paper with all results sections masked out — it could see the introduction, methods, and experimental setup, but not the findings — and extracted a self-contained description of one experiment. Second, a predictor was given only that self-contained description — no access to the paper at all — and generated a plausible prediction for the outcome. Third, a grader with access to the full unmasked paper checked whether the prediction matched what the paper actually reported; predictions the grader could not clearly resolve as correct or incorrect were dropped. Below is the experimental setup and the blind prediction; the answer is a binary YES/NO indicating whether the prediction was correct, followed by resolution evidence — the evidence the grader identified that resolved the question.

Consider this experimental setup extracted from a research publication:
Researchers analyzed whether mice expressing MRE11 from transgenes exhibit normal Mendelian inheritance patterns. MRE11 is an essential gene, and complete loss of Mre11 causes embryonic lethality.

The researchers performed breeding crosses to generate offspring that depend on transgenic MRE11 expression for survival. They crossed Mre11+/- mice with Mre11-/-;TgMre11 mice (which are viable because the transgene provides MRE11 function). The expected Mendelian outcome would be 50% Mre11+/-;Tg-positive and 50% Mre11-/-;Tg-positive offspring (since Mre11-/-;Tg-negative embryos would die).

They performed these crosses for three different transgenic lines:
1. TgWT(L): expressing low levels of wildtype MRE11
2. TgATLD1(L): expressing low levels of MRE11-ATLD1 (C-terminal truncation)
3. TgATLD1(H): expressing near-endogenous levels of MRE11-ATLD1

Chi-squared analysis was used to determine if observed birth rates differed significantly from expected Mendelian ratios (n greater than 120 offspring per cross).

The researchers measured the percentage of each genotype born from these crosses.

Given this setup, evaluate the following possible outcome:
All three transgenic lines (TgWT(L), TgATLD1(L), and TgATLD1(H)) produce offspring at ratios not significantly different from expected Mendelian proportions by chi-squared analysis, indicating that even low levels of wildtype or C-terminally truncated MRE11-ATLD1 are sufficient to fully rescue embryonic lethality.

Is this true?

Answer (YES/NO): NO